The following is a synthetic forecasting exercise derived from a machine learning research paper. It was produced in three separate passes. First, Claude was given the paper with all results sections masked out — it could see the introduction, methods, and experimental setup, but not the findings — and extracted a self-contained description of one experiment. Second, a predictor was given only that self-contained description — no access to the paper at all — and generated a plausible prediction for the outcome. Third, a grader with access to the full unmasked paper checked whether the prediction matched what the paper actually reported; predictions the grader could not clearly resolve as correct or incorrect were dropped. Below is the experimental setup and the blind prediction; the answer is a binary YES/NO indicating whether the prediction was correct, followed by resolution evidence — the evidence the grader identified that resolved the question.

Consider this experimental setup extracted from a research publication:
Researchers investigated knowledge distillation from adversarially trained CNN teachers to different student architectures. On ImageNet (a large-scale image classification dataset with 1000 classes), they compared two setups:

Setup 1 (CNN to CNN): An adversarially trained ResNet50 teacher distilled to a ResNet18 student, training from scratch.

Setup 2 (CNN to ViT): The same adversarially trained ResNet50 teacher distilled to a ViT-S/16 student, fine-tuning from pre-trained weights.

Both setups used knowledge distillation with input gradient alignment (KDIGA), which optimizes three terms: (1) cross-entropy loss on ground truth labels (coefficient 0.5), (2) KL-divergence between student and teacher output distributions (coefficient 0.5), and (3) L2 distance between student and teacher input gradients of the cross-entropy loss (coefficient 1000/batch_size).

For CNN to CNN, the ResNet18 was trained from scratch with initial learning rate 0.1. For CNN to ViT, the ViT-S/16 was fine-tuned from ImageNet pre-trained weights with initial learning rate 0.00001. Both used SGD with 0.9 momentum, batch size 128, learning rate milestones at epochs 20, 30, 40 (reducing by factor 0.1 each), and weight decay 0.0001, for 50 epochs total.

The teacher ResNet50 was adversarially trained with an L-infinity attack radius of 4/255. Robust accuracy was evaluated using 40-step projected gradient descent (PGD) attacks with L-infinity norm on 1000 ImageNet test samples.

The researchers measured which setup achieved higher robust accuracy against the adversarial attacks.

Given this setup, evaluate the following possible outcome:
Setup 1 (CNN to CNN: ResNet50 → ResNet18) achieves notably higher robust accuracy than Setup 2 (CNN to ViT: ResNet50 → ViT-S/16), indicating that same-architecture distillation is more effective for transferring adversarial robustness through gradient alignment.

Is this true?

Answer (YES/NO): NO